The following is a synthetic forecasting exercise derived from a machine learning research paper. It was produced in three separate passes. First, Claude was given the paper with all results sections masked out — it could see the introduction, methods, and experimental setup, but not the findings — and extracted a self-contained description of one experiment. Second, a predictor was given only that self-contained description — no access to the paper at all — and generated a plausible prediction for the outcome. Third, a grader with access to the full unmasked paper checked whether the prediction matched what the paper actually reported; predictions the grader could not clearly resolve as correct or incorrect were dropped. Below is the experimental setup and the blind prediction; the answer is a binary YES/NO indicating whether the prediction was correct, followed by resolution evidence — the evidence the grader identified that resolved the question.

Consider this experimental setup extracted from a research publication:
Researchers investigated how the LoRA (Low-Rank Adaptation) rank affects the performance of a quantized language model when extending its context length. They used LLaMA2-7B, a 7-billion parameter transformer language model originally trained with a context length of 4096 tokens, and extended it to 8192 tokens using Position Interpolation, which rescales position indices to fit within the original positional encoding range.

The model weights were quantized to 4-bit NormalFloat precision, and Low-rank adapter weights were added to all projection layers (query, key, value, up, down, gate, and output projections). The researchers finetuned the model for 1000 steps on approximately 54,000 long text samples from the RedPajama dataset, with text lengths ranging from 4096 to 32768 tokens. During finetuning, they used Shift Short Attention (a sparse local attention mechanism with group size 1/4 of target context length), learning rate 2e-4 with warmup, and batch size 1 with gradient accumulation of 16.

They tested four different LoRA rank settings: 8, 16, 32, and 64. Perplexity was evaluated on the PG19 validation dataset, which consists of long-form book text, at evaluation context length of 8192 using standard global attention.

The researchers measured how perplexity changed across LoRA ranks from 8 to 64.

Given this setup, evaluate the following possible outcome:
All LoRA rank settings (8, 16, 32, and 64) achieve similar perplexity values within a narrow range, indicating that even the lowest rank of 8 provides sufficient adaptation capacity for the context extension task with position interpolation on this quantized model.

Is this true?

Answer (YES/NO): YES